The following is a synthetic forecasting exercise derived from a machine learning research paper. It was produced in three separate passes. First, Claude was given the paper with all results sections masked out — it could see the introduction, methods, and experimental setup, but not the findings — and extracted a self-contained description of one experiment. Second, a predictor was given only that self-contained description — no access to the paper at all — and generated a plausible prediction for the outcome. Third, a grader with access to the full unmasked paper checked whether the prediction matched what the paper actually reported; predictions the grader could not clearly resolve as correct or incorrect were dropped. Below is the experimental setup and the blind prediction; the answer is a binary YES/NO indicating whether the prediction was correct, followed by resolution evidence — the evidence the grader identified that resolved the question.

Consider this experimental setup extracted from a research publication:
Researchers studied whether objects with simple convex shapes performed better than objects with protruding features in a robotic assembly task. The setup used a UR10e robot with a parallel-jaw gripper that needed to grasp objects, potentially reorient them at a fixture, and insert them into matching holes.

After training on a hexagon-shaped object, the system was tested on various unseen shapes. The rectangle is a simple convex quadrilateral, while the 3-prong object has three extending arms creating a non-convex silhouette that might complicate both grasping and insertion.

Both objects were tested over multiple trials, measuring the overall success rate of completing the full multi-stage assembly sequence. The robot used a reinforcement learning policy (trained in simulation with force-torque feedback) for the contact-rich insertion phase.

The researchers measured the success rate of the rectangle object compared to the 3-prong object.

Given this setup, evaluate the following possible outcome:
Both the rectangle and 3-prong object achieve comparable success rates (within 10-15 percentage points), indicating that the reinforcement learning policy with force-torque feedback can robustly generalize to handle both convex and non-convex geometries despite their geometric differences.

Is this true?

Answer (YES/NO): NO